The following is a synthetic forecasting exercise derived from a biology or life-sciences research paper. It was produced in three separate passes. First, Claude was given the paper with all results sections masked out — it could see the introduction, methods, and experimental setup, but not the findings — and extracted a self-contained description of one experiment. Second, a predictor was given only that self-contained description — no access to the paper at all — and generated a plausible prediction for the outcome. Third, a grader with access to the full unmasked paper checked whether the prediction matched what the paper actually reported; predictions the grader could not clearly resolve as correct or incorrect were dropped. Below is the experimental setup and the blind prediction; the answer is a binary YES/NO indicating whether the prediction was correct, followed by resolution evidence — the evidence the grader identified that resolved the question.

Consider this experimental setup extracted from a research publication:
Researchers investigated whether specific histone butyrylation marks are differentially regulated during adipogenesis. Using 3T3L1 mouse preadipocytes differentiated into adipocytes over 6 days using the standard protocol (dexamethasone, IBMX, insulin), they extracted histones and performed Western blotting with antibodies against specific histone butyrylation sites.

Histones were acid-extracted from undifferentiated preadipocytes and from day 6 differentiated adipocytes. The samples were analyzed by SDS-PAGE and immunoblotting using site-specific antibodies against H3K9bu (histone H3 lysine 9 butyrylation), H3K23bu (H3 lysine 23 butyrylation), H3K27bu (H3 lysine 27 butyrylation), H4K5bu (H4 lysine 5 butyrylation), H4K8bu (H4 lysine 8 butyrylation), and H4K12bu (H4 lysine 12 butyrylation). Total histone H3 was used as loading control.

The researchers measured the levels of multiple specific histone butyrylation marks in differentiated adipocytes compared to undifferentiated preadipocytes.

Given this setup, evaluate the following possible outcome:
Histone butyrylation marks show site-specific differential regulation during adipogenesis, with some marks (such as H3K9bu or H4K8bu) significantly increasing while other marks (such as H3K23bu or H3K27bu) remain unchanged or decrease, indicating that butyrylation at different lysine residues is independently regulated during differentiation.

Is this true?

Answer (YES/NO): NO